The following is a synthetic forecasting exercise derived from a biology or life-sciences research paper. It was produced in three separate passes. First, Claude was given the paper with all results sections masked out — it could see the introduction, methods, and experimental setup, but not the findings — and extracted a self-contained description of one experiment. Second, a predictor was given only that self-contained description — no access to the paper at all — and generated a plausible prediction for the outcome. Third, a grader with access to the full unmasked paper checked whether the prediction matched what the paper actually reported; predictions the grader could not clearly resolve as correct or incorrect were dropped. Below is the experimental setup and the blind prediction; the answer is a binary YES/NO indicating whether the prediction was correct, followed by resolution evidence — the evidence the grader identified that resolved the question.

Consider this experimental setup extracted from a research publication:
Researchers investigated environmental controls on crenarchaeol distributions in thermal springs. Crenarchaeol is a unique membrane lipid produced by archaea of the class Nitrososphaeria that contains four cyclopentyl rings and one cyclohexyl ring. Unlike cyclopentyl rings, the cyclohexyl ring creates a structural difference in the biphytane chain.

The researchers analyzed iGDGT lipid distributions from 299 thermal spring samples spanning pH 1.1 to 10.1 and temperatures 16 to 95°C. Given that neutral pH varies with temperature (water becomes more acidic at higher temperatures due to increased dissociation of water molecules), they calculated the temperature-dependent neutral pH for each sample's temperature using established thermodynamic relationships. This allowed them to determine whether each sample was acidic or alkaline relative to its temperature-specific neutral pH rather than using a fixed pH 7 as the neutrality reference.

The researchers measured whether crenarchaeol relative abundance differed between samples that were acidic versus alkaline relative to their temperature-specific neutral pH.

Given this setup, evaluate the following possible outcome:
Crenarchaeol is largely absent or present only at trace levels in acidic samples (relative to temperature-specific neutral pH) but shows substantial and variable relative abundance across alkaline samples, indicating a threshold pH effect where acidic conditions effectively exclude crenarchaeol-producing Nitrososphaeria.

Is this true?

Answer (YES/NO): YES